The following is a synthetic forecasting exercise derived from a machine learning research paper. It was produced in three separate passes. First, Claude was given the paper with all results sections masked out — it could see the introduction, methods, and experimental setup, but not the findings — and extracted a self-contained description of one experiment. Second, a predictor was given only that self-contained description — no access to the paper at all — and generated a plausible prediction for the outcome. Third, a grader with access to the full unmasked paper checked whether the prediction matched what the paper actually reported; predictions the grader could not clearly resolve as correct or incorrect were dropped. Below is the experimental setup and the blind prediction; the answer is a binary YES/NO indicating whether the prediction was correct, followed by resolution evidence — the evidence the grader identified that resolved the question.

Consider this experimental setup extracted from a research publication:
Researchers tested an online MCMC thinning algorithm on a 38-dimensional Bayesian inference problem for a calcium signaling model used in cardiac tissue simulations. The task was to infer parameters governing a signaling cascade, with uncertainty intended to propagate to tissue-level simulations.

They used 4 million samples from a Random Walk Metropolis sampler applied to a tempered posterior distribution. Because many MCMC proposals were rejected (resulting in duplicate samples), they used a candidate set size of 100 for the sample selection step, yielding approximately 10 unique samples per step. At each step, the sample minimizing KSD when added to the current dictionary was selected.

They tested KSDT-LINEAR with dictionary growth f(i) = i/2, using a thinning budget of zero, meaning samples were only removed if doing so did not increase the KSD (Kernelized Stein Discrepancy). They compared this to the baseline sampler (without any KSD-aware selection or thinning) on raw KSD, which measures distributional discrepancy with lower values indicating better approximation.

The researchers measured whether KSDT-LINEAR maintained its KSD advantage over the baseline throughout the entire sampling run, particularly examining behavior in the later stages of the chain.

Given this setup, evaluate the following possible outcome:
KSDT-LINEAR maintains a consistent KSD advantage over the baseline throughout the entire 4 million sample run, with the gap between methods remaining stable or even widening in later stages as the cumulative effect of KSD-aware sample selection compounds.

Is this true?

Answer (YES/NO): NO